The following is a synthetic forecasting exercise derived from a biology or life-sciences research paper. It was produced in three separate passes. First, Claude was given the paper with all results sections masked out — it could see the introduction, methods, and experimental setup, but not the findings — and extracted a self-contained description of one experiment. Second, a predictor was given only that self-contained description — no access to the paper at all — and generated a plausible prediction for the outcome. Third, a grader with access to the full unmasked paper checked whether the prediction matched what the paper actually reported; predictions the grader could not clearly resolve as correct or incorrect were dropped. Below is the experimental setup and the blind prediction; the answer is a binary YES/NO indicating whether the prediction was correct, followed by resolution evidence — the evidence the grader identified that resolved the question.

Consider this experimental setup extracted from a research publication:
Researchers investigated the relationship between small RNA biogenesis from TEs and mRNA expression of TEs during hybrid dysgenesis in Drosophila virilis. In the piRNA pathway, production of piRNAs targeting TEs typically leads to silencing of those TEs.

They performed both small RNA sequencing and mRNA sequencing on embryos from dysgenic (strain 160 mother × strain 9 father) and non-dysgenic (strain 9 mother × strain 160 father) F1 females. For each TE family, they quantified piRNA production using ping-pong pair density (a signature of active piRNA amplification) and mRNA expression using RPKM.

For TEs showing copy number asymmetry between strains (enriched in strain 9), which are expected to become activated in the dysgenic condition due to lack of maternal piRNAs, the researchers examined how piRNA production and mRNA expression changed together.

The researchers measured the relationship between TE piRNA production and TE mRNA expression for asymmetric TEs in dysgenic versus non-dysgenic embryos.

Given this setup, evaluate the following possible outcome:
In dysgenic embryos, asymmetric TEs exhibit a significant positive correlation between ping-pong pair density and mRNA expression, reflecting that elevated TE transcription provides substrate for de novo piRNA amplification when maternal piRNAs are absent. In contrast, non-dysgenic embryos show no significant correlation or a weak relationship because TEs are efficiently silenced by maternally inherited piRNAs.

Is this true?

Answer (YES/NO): NO